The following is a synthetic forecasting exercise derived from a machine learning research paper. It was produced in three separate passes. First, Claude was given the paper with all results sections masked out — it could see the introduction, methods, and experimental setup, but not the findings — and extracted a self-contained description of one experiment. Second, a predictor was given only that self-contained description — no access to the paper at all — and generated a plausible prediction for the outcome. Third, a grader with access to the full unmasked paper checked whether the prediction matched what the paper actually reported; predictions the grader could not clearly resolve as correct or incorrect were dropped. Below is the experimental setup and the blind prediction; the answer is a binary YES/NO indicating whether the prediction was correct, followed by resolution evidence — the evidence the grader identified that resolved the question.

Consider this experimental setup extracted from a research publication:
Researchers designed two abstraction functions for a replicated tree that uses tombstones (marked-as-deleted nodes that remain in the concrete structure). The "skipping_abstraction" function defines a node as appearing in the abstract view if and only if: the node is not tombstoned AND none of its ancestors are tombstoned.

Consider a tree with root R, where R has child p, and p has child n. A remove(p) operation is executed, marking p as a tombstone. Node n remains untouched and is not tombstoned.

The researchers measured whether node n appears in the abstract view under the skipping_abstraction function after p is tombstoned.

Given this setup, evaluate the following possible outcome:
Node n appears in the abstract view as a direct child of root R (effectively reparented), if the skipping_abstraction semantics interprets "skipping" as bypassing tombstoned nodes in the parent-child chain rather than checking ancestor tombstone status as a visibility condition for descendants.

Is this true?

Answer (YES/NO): NO